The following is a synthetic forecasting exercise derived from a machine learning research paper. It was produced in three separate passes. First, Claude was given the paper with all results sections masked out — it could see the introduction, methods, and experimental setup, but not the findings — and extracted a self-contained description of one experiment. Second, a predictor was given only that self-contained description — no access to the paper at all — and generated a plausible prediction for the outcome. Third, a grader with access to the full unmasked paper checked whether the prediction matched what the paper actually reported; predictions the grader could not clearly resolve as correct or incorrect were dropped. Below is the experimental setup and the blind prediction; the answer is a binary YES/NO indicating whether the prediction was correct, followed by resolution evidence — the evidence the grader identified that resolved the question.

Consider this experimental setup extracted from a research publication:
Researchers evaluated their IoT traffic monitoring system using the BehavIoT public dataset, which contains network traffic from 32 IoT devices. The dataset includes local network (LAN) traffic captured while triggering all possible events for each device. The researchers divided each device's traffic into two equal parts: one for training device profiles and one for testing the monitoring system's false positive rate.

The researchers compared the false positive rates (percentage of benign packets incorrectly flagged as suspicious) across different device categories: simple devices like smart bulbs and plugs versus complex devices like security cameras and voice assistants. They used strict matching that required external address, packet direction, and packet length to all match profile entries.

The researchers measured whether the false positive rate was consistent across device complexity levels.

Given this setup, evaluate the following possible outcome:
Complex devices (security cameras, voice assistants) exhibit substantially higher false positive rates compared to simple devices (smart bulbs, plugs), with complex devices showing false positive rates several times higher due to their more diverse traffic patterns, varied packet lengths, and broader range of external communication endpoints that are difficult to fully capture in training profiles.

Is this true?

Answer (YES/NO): NO